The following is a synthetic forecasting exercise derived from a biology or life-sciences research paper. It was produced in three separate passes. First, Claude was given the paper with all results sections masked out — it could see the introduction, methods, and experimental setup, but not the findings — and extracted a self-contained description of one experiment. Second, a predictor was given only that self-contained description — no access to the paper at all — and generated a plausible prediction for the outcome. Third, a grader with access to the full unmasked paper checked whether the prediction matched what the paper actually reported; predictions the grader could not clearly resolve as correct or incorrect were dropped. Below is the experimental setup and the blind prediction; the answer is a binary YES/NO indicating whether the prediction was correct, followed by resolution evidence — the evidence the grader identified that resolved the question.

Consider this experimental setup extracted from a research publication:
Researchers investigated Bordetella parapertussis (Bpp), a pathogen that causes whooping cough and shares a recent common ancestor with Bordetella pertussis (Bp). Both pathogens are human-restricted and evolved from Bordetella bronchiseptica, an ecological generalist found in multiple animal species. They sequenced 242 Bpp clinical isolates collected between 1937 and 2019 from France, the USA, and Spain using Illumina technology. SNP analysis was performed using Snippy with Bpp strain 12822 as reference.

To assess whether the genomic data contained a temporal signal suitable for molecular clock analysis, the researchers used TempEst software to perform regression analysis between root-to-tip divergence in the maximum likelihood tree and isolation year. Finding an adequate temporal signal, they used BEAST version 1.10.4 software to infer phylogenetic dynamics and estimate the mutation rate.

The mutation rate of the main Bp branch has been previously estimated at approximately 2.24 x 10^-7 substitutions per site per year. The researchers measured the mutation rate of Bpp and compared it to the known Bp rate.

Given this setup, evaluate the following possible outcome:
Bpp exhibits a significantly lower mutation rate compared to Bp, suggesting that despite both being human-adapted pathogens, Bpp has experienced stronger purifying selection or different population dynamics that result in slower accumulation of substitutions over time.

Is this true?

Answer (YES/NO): NO